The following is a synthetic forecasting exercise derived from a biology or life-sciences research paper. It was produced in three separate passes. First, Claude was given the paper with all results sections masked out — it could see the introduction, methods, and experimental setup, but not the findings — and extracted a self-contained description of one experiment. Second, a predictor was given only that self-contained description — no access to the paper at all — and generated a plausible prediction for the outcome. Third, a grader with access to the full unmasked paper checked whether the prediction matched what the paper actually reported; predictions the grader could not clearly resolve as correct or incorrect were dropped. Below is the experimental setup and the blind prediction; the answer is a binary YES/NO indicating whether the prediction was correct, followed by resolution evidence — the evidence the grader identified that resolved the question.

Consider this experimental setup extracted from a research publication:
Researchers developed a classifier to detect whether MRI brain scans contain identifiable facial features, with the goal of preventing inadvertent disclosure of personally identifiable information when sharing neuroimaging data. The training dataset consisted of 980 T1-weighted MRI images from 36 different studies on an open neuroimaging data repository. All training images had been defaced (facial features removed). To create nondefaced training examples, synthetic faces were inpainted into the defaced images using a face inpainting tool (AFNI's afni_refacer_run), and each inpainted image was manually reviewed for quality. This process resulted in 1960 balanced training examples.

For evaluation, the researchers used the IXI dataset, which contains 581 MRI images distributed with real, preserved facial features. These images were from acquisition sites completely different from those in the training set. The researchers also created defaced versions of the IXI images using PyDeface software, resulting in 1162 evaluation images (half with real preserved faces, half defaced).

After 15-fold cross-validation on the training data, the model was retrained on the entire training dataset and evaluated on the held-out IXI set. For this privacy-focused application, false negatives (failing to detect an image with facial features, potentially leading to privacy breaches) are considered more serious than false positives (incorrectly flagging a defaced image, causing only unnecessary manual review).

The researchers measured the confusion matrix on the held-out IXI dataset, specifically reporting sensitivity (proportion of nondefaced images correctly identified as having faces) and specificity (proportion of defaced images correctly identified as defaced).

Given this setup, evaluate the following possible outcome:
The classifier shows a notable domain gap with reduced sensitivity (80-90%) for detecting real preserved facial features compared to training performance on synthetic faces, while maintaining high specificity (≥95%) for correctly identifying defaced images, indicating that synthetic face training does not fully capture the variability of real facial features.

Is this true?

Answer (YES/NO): NO